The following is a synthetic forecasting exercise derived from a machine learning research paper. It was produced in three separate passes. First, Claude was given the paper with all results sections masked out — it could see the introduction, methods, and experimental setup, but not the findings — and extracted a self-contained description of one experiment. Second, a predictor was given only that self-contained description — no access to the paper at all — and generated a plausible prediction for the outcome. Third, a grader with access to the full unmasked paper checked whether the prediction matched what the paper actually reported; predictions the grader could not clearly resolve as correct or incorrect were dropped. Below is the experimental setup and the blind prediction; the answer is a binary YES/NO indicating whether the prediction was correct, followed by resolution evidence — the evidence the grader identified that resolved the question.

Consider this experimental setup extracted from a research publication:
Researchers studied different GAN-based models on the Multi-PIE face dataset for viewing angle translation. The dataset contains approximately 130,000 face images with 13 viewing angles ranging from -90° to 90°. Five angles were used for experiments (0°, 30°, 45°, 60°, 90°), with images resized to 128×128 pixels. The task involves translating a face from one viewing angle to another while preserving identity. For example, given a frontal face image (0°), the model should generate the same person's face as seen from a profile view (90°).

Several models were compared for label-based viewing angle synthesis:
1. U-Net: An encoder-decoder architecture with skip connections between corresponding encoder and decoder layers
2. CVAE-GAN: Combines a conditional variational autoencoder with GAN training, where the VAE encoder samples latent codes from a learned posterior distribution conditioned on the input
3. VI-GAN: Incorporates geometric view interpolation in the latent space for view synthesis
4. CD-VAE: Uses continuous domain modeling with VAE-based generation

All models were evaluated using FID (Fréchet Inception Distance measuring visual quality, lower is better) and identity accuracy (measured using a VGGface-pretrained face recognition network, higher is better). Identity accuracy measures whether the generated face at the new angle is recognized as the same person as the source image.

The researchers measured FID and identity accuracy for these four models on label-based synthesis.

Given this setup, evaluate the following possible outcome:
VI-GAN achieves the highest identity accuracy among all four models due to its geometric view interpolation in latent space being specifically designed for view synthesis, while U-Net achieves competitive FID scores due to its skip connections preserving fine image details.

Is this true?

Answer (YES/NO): NO